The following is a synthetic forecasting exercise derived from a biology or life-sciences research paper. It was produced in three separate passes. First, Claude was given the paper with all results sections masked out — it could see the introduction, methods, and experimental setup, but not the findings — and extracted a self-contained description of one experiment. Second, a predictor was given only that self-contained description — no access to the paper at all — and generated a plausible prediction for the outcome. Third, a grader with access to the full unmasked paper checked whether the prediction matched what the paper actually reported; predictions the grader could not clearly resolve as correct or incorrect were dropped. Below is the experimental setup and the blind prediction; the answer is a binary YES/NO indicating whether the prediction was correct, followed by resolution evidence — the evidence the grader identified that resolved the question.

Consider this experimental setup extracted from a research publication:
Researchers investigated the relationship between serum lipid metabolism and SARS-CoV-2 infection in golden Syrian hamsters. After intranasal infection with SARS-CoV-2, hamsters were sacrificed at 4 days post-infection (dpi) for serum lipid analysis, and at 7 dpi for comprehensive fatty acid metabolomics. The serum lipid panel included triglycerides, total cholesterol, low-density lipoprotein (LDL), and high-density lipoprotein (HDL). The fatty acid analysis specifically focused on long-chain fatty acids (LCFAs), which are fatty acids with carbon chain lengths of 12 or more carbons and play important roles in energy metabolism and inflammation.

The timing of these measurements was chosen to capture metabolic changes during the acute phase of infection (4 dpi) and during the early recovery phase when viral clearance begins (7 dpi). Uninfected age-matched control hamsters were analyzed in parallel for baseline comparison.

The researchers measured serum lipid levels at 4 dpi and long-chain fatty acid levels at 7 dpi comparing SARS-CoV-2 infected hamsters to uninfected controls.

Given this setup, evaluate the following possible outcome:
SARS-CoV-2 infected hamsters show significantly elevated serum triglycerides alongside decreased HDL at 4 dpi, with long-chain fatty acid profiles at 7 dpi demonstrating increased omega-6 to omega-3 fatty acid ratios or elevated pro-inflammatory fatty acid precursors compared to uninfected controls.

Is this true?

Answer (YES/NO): NO